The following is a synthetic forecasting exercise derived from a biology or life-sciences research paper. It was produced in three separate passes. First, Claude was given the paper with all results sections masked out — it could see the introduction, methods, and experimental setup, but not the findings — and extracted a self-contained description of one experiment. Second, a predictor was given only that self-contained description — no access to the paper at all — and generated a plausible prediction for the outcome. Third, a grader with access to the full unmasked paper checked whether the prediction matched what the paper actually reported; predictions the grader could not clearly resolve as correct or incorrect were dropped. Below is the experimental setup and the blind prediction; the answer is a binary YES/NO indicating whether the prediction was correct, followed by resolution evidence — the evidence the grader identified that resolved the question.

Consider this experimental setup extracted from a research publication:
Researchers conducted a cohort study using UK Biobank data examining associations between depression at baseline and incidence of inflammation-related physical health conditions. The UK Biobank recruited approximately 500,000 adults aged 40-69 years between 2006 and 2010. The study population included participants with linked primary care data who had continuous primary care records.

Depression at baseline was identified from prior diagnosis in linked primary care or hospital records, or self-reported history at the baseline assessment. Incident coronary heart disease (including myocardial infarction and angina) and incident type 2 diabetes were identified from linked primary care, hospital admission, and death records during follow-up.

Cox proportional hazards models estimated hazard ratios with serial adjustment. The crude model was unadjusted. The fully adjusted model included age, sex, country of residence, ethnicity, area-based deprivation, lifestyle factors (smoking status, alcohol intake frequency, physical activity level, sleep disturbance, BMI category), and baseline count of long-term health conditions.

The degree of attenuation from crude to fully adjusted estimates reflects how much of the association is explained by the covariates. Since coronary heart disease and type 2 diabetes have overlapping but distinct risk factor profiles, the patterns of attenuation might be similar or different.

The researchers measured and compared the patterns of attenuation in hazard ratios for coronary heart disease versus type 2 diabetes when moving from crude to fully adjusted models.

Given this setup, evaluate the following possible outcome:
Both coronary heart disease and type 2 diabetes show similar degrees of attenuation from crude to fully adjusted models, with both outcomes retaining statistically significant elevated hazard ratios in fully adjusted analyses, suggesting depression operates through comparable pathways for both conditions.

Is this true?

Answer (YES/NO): NO